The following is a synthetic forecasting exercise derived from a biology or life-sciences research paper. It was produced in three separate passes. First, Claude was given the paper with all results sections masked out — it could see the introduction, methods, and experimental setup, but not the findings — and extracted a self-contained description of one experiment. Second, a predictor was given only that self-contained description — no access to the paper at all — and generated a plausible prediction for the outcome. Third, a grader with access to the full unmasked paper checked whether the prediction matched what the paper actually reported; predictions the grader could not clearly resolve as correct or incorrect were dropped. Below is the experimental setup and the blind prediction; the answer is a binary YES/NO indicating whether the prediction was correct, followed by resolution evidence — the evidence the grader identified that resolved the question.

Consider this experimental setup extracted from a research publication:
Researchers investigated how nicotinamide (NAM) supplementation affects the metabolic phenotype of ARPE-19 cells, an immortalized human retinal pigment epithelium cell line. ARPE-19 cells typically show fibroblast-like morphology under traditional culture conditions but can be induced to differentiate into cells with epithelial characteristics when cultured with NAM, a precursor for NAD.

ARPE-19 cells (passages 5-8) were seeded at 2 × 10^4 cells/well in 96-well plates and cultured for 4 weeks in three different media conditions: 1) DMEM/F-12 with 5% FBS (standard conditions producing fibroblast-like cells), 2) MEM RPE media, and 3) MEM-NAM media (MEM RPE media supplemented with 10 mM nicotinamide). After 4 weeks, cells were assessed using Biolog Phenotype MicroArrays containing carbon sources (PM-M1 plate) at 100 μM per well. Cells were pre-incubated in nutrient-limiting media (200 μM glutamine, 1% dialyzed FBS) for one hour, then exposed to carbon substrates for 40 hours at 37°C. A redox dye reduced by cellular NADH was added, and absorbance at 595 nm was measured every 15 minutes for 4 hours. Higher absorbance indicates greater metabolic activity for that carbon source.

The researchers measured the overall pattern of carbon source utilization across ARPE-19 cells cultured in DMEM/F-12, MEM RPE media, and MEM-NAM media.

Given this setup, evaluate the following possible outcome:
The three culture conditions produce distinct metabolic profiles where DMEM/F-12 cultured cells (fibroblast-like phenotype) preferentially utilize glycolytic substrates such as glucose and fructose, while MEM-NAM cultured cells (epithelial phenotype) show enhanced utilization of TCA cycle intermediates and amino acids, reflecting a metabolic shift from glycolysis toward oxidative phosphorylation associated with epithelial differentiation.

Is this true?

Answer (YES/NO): NO